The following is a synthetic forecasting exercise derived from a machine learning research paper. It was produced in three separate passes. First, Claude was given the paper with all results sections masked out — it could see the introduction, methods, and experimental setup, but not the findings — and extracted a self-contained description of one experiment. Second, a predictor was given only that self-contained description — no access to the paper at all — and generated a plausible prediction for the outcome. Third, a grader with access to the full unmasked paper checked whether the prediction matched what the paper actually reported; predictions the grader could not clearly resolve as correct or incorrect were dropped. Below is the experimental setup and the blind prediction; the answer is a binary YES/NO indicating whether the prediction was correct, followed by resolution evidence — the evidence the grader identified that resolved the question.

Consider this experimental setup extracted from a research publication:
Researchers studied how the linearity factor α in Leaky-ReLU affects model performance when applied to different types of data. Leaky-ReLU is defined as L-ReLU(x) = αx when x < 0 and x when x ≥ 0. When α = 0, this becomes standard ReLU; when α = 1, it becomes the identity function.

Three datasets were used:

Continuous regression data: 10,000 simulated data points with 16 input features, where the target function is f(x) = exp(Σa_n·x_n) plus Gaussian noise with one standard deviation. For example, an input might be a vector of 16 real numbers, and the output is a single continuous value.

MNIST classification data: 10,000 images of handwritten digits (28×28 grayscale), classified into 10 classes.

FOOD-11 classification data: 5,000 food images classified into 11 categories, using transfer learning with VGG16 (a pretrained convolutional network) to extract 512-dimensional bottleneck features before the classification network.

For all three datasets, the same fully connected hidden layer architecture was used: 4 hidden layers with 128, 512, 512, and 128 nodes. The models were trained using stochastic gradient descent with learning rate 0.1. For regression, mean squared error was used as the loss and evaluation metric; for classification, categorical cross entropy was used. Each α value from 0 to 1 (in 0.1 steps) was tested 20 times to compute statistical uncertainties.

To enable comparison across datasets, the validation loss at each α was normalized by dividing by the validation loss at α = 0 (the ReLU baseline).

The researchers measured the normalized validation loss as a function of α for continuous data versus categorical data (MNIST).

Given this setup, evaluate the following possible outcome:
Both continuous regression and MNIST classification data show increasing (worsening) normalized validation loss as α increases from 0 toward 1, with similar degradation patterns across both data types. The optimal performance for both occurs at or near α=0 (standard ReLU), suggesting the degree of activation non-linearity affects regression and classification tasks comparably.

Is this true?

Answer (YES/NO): NO